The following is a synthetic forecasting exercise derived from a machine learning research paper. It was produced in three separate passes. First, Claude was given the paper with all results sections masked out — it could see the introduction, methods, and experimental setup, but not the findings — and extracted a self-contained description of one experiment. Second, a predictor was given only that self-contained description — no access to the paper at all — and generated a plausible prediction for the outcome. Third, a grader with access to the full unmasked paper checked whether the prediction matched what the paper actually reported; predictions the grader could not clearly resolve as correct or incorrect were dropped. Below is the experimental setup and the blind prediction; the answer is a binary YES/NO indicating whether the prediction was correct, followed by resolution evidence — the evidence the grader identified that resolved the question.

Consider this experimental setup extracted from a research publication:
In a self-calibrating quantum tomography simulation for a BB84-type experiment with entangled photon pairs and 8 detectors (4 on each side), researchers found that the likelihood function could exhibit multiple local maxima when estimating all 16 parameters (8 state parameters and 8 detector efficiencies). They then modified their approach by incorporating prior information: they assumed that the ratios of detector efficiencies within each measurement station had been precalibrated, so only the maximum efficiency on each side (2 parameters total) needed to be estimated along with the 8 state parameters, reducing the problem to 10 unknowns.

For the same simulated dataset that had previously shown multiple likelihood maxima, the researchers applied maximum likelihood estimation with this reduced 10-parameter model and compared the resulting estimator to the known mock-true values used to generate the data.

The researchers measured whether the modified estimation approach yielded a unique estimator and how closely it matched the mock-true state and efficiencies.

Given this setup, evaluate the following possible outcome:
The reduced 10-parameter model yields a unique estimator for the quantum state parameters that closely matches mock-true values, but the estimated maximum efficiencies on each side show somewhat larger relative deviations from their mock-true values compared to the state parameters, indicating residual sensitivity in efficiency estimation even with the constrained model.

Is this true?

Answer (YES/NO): NO